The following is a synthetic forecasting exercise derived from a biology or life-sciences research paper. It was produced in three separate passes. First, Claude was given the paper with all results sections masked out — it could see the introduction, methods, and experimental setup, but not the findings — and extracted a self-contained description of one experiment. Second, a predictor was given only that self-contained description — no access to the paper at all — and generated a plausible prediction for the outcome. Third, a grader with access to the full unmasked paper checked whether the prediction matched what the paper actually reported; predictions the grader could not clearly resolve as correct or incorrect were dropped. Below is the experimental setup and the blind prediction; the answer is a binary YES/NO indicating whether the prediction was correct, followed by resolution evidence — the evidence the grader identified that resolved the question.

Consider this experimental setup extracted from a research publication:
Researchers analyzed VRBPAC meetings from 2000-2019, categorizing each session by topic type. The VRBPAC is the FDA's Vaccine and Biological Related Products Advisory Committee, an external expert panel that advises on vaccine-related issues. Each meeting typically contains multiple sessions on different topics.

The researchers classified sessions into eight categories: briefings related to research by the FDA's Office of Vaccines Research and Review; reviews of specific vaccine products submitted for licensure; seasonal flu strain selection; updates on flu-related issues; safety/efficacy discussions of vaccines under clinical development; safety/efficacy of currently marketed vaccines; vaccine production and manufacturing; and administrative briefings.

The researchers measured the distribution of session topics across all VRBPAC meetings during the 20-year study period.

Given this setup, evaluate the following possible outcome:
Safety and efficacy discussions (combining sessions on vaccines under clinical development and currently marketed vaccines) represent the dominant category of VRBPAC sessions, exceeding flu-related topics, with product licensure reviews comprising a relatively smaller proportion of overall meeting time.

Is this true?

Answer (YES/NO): NO